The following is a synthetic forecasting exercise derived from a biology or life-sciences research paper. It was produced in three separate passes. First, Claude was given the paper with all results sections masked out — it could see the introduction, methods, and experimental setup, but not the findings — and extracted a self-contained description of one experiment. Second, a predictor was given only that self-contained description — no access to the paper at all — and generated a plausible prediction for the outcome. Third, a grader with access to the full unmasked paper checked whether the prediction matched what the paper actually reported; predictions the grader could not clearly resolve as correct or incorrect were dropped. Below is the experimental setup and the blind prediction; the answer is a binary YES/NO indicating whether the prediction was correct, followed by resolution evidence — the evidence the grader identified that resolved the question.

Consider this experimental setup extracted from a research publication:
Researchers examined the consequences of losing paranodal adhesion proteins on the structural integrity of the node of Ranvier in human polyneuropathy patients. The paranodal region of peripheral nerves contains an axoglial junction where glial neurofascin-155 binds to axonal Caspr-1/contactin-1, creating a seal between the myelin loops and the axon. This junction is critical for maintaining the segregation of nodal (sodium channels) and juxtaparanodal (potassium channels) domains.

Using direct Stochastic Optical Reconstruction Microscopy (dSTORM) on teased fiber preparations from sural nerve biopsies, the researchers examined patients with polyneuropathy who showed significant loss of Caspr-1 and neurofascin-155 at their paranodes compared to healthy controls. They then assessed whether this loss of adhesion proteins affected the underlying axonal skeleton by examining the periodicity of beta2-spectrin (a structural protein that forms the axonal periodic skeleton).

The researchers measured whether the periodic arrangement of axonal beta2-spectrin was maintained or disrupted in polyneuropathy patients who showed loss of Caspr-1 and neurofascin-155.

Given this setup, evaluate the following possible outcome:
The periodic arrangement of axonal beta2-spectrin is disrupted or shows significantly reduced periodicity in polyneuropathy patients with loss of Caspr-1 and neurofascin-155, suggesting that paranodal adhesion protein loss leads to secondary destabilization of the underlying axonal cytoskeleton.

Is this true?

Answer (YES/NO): NO